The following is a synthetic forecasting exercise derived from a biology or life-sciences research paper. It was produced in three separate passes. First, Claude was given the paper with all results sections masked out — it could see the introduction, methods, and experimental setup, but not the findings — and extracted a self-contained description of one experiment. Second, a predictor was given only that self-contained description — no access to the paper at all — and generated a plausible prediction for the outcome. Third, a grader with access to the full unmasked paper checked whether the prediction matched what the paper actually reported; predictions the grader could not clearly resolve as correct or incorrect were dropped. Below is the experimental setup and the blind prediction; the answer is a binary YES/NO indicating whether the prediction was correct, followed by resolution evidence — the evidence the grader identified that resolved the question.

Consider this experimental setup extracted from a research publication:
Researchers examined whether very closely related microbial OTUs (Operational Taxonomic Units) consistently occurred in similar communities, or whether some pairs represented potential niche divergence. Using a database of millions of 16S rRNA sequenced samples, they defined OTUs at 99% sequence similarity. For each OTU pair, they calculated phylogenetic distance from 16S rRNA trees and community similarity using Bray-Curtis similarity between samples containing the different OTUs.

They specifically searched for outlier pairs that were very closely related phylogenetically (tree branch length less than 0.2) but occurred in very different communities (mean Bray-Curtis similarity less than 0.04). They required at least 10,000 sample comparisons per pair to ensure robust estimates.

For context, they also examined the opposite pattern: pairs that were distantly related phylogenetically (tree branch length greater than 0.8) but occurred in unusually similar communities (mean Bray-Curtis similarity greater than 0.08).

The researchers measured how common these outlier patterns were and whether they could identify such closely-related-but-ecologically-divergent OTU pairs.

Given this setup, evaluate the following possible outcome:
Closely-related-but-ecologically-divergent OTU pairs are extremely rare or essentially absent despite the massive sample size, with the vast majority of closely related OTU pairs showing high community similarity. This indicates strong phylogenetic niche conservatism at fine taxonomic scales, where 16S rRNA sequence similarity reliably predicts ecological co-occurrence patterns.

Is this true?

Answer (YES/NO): NO